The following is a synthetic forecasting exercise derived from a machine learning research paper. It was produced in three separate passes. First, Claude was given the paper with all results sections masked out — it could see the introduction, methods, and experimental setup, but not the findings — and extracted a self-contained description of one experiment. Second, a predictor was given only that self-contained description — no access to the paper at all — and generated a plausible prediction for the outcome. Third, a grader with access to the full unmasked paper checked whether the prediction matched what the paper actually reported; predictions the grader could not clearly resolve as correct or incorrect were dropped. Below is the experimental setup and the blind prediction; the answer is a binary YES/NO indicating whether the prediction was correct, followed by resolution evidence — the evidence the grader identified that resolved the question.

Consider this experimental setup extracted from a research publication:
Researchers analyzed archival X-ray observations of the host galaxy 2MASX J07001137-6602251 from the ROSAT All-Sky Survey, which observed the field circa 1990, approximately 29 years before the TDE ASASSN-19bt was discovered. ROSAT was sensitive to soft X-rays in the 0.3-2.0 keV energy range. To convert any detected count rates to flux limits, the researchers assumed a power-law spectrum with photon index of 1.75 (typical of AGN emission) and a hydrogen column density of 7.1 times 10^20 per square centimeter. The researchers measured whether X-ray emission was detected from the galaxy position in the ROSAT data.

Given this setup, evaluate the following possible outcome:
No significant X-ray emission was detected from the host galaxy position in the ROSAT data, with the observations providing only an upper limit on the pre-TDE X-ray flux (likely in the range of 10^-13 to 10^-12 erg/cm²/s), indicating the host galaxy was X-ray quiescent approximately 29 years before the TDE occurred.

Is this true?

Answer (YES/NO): YES